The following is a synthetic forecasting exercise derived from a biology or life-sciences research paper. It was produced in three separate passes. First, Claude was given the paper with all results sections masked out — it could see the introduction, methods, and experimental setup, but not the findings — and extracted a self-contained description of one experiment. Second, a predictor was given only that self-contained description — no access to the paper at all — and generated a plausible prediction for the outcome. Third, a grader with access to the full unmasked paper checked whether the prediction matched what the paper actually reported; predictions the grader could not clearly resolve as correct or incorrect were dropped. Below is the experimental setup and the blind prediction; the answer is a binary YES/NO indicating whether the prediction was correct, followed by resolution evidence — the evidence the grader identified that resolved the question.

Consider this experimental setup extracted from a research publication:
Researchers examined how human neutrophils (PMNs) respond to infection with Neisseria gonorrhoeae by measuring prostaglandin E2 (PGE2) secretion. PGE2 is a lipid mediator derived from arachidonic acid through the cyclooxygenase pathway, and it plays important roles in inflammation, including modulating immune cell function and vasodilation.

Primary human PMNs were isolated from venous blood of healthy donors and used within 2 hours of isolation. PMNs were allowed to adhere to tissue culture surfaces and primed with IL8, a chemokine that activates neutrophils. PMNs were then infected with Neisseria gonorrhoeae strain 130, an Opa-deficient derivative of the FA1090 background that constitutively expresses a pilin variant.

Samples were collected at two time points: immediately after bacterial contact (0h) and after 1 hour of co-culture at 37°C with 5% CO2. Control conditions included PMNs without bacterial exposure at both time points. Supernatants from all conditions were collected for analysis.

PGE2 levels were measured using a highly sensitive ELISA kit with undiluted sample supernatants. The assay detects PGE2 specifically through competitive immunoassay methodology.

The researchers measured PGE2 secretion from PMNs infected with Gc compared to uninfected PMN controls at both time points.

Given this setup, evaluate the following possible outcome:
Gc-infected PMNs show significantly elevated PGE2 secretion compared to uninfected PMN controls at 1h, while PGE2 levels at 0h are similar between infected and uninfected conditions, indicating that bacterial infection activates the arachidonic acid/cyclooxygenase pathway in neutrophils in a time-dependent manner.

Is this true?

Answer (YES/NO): YES